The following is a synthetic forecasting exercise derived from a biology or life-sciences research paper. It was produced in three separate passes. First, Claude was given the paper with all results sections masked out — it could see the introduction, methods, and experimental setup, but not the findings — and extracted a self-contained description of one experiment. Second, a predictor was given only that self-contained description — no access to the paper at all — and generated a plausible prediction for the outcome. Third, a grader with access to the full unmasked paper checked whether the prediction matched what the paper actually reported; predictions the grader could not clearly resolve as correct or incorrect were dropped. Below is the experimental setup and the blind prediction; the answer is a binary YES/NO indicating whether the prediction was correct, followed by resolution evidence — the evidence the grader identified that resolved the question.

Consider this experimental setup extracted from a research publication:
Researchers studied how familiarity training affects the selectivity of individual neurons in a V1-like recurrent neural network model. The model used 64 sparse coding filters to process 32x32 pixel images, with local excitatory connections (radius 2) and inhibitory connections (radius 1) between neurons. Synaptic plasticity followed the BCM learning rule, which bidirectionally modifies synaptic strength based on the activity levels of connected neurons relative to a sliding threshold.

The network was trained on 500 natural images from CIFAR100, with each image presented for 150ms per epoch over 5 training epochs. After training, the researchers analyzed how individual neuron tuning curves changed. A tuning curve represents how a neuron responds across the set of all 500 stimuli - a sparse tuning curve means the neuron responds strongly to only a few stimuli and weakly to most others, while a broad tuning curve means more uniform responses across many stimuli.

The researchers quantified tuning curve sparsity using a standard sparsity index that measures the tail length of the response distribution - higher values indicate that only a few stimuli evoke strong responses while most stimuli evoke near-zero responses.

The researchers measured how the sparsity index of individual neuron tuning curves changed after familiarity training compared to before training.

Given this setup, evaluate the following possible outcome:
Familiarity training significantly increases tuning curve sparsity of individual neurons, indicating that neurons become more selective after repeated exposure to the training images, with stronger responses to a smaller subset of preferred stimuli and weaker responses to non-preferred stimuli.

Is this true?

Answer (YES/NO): YES